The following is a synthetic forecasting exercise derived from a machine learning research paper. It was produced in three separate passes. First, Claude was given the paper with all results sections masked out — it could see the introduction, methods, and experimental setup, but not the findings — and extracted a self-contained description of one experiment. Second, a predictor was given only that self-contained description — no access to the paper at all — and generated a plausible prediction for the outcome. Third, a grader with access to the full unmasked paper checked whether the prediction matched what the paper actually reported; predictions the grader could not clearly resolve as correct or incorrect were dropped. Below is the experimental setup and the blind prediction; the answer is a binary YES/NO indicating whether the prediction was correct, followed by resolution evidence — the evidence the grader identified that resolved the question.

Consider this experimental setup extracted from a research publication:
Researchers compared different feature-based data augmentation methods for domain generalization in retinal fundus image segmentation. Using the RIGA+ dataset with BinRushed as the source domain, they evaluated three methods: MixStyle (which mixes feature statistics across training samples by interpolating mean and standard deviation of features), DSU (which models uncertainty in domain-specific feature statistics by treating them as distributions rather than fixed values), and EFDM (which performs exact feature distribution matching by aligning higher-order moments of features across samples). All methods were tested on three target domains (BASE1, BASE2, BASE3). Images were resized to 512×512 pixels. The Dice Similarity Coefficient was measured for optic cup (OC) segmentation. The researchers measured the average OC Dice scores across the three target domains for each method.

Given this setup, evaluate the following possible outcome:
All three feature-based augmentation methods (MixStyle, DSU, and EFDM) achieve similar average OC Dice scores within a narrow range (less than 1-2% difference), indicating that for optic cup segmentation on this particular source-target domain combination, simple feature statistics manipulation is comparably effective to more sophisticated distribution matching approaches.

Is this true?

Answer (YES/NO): NO